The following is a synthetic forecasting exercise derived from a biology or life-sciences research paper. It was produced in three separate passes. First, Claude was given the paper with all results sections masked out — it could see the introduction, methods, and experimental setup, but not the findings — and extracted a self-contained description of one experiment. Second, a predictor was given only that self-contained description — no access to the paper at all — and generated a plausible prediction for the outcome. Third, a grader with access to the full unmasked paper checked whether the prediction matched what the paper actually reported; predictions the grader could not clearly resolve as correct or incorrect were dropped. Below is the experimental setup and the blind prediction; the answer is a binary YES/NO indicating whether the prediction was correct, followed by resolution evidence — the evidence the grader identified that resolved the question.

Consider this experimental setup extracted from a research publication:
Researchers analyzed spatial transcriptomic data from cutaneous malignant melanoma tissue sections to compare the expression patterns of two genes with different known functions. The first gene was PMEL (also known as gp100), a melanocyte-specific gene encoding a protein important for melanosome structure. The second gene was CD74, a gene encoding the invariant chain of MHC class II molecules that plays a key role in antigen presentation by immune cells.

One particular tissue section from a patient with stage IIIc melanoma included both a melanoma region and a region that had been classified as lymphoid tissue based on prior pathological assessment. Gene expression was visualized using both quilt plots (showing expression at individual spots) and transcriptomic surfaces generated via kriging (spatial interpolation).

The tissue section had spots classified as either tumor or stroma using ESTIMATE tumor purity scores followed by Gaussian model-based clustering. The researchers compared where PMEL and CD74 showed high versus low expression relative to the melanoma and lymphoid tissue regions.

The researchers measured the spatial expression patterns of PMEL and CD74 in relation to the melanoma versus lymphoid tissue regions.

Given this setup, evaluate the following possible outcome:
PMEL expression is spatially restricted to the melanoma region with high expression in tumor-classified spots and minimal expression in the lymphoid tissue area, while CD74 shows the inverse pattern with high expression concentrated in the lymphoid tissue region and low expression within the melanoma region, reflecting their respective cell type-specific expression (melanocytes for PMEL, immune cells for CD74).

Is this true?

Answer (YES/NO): YES